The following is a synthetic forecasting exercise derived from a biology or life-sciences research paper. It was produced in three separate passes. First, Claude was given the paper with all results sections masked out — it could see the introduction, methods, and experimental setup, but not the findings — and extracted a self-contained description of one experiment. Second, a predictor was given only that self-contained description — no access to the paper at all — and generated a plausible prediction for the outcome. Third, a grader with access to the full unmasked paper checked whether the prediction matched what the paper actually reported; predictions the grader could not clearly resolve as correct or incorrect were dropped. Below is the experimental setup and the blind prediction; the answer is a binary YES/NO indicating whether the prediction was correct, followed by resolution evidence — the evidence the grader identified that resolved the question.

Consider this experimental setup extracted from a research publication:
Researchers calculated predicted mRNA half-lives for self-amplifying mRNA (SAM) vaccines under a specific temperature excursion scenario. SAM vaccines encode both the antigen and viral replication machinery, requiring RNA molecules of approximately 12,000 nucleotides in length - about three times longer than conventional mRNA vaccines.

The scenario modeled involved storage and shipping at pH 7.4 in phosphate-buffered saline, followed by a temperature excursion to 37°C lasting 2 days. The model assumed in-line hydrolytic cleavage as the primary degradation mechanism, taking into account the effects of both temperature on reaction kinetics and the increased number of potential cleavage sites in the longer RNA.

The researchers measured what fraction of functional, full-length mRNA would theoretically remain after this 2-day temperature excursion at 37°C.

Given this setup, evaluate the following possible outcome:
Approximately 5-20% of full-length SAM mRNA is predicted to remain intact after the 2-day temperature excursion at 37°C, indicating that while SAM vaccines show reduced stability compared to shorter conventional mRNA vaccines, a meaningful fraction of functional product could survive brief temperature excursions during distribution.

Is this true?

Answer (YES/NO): NO